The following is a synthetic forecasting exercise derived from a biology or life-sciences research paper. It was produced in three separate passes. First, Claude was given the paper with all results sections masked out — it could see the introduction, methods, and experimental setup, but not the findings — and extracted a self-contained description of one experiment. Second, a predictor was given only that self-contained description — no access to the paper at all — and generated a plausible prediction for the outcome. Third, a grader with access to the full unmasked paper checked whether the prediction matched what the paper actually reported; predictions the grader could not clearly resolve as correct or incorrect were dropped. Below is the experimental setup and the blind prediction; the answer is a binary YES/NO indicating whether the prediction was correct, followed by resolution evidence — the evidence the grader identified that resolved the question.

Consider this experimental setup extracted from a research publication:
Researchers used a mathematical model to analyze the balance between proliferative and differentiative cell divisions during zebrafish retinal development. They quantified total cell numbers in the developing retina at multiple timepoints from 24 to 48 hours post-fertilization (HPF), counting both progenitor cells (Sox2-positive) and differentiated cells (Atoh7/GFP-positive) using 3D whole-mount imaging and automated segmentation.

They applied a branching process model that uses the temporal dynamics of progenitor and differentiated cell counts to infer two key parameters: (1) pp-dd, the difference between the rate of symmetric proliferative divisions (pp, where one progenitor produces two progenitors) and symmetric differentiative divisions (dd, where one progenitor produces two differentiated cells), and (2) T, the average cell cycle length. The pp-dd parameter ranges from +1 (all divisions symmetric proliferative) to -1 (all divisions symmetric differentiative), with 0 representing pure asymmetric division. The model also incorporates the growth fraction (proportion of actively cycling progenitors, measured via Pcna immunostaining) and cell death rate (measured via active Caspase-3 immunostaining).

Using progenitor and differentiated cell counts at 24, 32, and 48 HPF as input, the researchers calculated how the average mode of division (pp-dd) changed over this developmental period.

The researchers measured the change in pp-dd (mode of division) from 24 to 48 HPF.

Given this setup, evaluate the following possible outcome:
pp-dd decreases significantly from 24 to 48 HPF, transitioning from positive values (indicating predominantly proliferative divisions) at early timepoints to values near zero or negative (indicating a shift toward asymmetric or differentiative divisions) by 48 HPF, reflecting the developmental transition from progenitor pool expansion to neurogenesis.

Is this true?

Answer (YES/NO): NO